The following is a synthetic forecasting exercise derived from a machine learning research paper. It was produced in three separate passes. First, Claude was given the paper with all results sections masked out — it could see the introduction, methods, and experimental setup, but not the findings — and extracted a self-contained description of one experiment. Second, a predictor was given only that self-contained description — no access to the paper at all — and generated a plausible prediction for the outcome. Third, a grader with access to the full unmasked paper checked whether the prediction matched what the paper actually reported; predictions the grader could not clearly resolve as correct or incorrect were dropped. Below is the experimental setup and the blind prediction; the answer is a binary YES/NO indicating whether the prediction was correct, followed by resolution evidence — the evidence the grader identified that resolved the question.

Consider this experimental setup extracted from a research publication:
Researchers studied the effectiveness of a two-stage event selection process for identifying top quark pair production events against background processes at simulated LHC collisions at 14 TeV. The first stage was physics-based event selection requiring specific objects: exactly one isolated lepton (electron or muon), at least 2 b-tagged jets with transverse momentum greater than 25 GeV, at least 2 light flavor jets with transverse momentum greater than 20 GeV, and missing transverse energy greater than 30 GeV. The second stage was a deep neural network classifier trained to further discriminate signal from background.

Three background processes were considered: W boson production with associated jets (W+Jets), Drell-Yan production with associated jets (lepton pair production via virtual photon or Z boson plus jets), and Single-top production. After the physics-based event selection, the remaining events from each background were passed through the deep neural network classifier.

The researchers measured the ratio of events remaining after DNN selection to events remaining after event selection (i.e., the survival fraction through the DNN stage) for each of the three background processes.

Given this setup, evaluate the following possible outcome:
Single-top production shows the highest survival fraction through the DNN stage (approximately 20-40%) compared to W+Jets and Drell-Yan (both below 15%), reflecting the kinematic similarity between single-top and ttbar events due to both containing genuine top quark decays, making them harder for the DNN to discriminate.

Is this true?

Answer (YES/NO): NO